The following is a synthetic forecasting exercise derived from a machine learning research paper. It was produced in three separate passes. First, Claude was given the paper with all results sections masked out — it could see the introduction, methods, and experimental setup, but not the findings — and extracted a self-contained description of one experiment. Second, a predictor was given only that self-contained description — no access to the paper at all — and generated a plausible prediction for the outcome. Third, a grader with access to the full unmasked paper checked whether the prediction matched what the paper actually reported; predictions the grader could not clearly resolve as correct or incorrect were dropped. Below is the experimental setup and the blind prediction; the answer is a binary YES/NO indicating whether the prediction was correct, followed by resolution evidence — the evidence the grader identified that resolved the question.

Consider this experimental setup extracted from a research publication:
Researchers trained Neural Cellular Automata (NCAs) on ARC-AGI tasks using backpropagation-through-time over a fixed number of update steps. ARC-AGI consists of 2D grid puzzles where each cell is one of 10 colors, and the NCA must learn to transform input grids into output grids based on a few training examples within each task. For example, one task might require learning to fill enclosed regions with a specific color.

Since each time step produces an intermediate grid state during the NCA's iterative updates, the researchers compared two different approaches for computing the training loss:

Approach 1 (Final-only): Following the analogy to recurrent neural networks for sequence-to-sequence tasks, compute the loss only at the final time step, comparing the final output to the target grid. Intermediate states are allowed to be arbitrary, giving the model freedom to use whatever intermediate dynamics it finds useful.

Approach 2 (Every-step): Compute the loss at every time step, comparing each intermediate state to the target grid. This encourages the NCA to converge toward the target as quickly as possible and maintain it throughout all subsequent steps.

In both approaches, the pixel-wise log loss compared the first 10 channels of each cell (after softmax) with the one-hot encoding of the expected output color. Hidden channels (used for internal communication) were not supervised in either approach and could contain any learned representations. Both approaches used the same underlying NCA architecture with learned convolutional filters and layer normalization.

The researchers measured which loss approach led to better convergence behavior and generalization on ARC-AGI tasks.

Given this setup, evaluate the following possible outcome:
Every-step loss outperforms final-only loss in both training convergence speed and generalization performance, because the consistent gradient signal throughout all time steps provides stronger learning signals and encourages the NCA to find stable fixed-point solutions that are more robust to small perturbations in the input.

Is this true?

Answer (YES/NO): YES